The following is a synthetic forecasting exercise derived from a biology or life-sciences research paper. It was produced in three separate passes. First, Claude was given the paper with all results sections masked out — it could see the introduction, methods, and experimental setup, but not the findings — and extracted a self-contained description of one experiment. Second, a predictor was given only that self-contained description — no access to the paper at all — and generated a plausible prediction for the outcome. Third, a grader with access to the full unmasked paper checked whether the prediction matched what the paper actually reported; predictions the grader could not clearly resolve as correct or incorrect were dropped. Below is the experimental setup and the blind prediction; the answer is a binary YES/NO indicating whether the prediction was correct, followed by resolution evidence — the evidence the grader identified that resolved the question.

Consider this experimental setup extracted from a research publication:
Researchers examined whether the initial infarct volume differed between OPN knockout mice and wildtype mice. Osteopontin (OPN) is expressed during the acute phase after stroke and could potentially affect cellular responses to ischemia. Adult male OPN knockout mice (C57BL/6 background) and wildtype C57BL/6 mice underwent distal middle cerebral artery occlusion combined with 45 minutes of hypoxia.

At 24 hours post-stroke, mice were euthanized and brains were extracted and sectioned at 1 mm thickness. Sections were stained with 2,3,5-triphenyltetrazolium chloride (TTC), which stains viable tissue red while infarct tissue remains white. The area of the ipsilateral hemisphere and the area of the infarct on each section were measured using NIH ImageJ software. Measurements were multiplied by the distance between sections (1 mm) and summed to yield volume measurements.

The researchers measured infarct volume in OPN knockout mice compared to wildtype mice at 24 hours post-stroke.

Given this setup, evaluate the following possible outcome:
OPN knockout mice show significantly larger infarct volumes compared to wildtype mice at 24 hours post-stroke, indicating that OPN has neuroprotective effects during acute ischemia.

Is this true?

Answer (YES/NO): NO